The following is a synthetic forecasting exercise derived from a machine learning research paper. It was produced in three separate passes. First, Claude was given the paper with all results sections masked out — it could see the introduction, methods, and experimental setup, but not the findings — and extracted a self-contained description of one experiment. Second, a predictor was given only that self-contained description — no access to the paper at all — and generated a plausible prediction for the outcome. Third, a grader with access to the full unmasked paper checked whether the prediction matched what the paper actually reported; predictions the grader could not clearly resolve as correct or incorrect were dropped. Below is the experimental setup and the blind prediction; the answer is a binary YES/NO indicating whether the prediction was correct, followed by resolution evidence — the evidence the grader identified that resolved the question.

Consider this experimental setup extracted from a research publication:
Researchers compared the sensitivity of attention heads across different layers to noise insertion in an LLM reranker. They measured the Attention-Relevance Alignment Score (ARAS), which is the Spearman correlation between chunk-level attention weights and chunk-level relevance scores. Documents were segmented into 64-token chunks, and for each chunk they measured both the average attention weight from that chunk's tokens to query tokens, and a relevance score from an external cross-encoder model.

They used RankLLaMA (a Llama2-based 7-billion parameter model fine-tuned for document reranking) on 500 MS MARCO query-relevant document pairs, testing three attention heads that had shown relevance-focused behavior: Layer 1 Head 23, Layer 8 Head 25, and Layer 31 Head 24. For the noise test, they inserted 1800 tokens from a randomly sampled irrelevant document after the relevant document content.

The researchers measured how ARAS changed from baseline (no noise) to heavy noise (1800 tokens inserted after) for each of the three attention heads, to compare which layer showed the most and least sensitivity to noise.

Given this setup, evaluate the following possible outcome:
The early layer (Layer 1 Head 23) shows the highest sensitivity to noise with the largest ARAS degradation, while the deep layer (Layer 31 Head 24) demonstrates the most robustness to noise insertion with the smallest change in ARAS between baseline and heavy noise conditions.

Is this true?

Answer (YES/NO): NO